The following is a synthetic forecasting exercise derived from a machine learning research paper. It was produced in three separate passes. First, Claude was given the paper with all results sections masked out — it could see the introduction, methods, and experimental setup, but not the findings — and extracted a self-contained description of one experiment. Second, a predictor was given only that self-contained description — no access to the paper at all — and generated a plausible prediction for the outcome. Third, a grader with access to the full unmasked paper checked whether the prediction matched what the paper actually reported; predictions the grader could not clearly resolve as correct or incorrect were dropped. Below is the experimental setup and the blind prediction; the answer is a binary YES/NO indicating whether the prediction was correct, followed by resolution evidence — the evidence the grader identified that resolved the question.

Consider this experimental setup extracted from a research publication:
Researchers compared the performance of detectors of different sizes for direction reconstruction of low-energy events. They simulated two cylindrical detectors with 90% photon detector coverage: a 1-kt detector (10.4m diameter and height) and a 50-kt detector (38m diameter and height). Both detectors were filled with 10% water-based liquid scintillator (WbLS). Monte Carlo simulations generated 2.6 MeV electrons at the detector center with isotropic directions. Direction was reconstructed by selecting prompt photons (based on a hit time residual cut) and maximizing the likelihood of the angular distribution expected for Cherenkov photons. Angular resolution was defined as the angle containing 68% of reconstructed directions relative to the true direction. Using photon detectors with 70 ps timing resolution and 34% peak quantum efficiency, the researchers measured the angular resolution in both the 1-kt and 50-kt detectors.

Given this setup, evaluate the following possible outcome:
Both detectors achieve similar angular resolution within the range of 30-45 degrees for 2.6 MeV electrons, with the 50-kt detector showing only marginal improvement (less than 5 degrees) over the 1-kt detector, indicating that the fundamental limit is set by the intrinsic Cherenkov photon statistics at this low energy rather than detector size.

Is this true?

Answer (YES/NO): NO